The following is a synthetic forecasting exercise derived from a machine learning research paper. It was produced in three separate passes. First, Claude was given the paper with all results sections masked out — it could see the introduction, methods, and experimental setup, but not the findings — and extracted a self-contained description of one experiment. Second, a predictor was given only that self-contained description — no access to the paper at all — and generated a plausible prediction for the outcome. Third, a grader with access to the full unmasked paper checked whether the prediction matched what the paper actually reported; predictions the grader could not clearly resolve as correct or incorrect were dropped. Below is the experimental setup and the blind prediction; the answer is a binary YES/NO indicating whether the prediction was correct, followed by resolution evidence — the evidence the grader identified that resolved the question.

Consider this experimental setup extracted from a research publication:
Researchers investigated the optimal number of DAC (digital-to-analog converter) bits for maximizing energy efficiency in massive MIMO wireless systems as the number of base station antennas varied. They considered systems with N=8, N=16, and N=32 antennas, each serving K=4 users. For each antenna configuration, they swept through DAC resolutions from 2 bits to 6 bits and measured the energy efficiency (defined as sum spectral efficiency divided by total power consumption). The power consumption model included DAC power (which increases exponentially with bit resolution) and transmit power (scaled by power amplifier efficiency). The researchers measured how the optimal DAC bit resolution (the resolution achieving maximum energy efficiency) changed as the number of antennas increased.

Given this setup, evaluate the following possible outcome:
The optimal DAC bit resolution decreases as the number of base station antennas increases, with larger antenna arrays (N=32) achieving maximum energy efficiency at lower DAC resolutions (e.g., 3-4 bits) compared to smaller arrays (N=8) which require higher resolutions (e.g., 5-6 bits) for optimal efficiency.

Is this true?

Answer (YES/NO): NO